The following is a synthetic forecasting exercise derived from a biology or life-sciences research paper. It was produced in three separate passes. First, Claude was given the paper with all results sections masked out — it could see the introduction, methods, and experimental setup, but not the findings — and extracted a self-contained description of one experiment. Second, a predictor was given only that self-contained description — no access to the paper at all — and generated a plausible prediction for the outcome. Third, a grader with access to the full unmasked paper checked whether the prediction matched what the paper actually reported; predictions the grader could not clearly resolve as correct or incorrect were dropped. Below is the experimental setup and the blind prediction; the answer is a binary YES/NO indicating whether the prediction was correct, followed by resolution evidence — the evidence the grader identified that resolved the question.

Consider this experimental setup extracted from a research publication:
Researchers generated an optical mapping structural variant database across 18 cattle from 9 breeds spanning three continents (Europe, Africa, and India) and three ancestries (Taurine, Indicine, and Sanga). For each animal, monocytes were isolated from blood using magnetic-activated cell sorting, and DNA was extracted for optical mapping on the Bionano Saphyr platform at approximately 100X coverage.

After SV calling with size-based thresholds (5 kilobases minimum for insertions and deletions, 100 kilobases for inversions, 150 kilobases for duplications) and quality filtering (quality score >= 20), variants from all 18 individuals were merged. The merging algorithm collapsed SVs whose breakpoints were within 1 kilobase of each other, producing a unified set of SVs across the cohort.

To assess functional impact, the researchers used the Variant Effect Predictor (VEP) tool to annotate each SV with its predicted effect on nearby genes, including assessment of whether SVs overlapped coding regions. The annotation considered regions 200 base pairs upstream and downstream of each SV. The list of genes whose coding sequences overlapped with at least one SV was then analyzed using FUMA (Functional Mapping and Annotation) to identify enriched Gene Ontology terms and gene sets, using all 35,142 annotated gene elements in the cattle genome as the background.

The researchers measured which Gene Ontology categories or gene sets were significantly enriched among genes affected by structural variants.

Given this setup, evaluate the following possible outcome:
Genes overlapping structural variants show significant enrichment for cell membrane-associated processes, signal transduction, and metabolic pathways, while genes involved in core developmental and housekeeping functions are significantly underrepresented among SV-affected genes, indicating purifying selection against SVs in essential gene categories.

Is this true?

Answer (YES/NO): NO